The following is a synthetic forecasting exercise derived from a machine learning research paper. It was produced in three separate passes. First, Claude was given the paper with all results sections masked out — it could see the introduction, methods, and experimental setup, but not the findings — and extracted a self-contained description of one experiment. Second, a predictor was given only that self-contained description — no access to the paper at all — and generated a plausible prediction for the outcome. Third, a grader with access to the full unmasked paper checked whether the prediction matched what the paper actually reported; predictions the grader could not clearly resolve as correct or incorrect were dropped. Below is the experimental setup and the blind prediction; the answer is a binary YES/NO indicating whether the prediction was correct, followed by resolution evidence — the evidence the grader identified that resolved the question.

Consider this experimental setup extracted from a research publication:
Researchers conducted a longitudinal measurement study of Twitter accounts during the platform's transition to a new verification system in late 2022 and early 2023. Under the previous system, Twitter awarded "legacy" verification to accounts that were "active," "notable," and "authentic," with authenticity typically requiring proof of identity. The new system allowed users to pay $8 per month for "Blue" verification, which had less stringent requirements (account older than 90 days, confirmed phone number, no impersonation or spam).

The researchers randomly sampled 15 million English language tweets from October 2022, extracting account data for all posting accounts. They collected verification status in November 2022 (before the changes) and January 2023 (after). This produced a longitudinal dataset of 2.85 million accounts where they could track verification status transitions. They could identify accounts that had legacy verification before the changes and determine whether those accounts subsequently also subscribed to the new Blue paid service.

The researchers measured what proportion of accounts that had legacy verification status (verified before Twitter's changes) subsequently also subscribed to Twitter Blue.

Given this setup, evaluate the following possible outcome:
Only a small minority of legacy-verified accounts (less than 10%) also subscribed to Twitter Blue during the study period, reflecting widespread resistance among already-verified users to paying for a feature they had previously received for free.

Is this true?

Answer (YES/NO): YES